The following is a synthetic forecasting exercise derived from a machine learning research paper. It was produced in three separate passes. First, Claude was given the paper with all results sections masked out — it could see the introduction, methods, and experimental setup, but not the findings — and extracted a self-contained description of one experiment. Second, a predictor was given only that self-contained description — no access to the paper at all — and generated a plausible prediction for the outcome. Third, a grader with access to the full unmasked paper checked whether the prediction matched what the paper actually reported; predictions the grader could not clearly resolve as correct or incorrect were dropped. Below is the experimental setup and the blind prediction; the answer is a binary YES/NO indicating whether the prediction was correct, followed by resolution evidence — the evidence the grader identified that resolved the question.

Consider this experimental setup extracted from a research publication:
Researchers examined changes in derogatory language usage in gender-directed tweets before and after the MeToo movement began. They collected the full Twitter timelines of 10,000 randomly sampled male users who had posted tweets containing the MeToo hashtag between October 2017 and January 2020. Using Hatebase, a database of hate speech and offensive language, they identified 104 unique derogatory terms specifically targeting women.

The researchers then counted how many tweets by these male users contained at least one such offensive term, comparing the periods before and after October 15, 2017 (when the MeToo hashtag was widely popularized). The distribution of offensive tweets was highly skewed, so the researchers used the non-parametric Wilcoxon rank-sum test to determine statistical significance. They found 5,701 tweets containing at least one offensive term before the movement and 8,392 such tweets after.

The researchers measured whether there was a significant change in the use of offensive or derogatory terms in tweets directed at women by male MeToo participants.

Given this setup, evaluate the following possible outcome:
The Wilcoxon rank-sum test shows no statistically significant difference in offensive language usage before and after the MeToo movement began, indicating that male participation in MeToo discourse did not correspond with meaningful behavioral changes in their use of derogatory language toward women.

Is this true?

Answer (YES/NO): NO